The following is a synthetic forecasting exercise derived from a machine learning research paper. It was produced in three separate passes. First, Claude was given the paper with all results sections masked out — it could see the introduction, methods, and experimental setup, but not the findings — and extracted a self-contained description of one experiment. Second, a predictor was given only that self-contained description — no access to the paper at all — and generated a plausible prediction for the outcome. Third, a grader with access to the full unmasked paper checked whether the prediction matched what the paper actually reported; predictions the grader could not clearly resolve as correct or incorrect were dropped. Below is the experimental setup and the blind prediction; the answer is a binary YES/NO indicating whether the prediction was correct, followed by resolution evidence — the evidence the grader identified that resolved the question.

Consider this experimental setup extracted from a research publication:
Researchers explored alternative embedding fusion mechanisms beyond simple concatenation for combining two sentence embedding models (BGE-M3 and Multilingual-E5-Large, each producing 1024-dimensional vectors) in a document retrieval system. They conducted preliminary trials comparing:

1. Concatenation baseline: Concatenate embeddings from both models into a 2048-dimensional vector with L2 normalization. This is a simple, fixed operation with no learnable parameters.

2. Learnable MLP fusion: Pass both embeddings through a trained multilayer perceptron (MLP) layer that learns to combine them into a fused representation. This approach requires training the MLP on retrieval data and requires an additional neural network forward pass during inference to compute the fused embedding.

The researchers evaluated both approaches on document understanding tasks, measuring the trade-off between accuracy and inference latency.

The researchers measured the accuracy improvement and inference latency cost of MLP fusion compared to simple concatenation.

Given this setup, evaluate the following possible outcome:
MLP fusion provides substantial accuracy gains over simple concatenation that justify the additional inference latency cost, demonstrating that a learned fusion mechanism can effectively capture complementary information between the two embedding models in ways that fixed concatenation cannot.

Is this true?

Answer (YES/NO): NO